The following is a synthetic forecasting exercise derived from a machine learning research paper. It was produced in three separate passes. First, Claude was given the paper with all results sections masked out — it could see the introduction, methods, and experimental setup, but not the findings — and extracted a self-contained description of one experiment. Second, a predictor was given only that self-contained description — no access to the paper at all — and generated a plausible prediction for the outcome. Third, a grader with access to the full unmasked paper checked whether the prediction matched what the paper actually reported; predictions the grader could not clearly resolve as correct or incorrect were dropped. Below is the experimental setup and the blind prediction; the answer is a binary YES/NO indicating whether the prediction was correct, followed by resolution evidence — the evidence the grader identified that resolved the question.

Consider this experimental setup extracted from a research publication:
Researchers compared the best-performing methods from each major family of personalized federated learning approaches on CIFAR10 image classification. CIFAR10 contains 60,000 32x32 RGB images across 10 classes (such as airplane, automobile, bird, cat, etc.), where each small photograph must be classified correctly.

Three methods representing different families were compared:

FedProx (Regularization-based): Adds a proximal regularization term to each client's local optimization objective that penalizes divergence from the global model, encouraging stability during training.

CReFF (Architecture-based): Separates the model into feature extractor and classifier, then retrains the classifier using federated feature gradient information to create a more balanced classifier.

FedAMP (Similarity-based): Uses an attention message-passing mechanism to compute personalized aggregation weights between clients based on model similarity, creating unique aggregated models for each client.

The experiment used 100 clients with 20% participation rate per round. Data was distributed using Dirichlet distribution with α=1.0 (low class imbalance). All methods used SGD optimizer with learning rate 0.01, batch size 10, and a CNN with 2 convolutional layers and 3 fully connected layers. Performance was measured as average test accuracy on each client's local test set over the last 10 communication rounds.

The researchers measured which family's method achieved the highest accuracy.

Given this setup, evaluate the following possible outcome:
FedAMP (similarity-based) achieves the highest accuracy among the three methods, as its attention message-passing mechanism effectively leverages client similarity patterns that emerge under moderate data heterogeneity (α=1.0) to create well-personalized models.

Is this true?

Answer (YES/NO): YES